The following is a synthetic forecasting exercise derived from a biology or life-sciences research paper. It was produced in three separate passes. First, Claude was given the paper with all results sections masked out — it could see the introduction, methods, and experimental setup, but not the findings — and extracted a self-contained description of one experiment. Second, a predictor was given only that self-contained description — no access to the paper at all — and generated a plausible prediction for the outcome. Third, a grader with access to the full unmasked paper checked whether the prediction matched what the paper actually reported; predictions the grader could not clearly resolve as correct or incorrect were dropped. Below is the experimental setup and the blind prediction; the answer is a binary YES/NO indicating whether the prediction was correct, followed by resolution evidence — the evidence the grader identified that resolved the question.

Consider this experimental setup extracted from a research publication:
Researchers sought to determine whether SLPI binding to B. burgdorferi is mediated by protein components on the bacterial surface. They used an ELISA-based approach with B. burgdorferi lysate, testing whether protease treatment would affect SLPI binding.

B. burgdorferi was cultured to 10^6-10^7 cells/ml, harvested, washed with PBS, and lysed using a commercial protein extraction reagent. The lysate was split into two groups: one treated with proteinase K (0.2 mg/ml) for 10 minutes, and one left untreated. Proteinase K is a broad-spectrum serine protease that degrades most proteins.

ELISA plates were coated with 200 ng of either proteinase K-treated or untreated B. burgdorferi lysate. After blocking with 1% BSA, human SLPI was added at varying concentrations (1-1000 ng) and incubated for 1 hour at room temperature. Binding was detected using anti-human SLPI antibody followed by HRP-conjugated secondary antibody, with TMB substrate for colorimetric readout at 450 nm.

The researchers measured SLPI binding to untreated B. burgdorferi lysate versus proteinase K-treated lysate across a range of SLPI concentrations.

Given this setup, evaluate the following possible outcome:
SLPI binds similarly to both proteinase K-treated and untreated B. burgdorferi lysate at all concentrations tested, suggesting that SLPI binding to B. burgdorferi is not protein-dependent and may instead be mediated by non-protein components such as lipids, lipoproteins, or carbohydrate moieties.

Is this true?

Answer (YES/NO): NO